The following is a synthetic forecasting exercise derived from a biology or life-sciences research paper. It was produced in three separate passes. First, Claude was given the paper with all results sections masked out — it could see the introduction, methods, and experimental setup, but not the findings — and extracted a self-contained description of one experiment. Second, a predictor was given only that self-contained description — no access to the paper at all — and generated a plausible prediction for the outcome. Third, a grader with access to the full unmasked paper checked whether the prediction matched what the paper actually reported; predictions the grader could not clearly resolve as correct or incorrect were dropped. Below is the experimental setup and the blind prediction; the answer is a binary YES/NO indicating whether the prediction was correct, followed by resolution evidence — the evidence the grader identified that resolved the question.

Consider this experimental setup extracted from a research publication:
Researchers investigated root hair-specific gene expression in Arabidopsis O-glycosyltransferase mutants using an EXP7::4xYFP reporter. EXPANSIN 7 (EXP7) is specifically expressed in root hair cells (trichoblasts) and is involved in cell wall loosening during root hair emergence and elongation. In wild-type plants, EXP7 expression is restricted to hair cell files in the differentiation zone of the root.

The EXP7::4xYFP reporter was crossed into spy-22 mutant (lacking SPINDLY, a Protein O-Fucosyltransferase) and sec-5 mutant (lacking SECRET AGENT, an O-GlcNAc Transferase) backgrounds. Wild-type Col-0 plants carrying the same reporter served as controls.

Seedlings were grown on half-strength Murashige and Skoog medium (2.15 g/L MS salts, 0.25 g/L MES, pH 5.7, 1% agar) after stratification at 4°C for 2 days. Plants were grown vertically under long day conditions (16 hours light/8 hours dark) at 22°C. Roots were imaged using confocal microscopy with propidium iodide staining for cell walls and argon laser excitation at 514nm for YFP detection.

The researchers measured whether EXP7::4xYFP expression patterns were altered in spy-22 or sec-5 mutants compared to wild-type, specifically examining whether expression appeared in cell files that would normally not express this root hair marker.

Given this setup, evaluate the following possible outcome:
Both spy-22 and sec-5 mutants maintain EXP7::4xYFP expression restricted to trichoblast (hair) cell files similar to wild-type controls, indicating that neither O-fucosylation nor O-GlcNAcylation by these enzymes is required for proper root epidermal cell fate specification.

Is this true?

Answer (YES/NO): NO